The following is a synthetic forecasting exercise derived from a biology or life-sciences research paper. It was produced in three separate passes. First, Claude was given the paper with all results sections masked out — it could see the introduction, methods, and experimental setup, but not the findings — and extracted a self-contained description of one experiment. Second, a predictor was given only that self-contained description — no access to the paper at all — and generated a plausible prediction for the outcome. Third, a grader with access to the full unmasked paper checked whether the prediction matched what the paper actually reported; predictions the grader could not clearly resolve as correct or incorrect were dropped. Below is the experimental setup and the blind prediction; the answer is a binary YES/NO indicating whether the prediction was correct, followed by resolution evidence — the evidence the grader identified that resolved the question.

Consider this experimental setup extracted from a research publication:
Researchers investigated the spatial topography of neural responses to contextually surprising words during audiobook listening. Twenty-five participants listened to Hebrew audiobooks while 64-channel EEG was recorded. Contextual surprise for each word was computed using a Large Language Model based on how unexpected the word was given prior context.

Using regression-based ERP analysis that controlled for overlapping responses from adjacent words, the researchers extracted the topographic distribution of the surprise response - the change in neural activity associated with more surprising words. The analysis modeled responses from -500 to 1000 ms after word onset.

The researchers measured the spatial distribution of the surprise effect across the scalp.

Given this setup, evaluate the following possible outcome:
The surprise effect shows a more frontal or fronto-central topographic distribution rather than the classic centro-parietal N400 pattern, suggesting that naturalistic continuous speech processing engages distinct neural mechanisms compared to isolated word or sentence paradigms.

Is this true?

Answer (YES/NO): NO